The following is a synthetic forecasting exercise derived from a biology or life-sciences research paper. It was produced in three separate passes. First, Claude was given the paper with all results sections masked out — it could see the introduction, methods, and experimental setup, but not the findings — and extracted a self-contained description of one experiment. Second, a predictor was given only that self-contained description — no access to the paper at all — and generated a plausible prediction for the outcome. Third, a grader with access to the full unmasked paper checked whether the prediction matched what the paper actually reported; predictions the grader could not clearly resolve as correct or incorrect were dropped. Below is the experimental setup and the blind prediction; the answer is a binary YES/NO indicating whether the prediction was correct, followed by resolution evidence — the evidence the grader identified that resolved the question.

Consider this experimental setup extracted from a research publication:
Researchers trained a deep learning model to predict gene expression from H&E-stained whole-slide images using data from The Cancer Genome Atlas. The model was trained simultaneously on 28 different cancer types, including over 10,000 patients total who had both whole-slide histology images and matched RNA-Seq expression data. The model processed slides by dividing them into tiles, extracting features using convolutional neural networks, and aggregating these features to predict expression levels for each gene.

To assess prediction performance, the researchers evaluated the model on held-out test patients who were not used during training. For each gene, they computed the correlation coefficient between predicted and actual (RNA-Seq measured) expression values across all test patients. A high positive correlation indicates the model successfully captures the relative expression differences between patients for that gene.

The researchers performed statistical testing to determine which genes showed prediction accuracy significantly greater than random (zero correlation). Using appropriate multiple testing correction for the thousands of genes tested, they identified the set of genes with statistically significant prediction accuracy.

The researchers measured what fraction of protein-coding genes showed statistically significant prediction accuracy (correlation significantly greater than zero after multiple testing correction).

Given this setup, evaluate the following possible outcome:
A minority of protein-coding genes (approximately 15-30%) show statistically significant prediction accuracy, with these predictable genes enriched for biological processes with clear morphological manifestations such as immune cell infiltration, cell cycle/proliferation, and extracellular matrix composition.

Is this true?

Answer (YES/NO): NO